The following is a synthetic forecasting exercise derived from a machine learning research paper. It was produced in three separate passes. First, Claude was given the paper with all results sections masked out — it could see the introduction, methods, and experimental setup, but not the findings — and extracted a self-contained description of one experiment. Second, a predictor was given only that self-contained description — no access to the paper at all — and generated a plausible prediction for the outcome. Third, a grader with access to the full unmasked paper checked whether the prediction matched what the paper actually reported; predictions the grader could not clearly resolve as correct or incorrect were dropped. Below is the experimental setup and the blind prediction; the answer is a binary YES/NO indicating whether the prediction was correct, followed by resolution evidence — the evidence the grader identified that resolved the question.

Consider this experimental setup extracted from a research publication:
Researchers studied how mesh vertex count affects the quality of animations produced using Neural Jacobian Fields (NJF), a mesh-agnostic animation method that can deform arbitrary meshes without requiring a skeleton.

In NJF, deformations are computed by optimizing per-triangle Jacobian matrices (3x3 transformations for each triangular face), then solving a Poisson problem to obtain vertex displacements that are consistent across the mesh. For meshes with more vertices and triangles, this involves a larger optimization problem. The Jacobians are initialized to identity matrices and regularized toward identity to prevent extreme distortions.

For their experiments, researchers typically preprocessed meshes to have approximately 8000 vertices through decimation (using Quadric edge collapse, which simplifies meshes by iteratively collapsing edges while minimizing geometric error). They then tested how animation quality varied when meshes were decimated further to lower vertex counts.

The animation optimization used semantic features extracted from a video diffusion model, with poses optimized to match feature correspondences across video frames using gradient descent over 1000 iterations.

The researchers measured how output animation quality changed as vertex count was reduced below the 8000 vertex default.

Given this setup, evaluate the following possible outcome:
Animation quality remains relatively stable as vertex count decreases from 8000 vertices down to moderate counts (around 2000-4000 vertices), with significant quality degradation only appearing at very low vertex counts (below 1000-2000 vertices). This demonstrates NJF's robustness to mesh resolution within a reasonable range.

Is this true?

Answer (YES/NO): NO